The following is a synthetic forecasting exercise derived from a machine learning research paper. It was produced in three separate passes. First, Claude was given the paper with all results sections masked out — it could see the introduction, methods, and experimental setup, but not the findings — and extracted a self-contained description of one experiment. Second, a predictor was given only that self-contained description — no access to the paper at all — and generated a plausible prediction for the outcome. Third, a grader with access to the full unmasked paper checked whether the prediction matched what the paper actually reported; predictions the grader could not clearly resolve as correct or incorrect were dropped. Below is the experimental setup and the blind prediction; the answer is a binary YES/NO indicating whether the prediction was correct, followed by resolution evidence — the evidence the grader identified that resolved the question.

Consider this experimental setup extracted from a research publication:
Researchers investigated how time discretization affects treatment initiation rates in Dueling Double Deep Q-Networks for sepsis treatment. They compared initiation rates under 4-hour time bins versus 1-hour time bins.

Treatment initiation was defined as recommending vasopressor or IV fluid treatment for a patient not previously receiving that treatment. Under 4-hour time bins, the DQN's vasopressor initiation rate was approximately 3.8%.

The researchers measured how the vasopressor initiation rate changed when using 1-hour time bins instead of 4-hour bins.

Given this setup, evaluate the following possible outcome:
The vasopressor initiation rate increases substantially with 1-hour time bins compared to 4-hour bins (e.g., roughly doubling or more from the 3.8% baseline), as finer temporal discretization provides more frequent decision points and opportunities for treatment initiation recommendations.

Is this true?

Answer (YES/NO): NO